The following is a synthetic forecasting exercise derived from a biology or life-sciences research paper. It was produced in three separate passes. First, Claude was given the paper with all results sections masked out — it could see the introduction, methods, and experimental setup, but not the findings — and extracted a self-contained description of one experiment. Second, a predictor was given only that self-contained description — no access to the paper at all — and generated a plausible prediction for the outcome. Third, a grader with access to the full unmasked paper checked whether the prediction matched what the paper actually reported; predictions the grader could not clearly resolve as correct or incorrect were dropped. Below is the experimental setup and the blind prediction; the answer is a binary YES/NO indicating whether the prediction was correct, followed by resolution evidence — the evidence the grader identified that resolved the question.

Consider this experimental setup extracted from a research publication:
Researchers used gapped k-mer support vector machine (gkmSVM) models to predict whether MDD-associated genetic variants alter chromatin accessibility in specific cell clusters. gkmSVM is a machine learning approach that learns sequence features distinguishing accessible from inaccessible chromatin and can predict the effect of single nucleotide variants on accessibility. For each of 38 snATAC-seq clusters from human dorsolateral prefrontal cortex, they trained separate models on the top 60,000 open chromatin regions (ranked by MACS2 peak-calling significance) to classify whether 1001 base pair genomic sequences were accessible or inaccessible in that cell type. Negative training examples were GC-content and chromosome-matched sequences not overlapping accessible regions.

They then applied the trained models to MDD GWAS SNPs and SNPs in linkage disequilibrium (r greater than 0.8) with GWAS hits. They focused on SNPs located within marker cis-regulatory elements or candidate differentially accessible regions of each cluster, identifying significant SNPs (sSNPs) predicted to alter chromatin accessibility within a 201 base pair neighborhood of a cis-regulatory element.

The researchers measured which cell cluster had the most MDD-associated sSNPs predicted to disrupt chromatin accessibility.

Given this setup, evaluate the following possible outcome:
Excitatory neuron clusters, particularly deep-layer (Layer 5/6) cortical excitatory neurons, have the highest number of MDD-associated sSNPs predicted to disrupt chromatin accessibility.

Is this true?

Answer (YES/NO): YES